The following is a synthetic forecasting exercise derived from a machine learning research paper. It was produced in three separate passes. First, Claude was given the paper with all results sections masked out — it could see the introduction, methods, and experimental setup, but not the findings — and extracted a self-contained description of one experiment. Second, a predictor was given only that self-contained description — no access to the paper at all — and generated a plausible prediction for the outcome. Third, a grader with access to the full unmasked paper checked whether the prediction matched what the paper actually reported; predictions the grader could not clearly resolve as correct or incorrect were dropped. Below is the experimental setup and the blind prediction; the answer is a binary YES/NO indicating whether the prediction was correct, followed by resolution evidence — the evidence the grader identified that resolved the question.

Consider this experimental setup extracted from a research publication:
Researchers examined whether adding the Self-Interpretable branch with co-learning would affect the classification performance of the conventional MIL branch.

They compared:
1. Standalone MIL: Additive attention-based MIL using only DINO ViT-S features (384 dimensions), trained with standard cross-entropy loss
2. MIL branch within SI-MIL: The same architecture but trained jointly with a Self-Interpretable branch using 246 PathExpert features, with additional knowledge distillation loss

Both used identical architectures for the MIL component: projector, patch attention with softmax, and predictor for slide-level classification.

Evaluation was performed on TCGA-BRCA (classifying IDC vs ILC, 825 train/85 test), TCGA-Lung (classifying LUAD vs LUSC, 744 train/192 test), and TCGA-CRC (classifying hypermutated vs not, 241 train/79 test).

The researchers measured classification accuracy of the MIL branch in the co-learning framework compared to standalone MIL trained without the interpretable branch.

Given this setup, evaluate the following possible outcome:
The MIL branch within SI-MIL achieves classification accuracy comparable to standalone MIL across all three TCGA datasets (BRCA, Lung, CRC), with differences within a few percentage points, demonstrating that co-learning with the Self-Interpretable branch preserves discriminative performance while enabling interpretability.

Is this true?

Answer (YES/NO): YES